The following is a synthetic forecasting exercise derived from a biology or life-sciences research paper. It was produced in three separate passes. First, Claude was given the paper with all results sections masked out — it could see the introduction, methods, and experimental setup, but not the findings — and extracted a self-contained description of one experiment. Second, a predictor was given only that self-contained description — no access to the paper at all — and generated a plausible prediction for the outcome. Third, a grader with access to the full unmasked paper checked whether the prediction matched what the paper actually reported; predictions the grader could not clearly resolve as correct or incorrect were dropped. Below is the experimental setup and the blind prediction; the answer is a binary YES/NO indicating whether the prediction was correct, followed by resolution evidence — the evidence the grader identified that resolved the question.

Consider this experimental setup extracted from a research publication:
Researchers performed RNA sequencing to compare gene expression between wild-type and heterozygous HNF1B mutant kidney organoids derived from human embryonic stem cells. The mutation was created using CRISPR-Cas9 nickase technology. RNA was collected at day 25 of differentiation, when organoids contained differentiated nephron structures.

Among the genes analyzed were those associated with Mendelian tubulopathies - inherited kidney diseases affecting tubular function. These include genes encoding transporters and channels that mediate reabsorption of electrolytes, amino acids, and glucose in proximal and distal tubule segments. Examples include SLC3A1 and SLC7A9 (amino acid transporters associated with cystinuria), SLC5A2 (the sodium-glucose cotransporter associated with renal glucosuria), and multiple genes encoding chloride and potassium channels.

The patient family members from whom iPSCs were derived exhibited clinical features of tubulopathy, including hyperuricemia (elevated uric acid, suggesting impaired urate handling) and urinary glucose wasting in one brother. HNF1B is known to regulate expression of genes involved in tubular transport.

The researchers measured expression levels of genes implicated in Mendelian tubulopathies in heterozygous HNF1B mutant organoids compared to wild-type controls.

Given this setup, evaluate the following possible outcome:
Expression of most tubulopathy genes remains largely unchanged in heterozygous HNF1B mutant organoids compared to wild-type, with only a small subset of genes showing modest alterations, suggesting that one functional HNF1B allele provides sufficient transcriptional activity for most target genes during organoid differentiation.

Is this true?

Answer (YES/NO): NO